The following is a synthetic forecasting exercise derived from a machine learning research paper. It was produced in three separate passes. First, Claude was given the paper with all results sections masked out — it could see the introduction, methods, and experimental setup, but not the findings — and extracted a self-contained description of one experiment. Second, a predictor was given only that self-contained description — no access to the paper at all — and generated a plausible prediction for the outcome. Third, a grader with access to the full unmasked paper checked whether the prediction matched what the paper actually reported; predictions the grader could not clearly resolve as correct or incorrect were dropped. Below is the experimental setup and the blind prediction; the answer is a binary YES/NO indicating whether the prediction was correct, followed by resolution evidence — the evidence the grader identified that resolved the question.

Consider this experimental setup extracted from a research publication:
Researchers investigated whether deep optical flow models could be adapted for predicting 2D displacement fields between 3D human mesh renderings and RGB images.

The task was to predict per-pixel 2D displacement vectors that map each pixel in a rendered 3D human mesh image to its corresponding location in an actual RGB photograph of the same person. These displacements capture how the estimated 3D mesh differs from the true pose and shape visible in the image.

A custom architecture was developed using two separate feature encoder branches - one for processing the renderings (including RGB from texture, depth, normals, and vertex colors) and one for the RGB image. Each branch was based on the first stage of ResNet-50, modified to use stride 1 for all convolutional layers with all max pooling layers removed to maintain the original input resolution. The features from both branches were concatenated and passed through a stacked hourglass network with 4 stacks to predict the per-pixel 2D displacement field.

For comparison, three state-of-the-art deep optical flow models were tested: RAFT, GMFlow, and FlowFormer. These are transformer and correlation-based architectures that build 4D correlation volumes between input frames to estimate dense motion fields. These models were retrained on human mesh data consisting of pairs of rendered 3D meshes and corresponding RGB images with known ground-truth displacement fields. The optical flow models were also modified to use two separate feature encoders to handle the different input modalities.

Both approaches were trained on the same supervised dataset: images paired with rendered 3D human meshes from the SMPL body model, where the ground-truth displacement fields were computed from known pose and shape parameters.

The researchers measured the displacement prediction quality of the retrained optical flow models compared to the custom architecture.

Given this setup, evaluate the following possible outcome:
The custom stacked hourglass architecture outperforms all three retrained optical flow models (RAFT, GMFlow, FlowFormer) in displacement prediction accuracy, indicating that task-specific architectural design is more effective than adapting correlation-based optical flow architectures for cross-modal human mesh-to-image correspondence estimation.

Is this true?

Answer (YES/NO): YES